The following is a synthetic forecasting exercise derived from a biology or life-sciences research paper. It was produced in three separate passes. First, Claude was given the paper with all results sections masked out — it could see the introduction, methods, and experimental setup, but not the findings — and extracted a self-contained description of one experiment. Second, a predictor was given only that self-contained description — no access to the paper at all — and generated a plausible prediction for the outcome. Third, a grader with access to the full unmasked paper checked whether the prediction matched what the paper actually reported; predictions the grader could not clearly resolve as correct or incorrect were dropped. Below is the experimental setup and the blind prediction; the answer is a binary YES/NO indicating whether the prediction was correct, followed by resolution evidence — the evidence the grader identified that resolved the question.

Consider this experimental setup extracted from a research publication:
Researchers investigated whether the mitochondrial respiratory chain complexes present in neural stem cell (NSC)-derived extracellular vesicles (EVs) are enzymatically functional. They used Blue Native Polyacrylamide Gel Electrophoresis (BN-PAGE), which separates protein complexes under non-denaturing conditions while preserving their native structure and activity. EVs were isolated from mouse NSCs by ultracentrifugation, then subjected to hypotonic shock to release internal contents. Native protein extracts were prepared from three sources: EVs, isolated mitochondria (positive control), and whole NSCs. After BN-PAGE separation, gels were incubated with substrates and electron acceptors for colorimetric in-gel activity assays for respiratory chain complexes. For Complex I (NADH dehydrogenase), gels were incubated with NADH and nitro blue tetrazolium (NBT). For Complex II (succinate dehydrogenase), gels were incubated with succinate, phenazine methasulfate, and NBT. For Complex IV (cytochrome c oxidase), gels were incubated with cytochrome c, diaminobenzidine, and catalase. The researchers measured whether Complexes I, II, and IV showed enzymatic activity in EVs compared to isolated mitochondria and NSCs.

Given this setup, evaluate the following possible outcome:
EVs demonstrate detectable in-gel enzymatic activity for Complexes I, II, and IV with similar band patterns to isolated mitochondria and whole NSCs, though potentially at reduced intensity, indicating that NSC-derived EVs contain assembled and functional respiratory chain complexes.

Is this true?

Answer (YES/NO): YES